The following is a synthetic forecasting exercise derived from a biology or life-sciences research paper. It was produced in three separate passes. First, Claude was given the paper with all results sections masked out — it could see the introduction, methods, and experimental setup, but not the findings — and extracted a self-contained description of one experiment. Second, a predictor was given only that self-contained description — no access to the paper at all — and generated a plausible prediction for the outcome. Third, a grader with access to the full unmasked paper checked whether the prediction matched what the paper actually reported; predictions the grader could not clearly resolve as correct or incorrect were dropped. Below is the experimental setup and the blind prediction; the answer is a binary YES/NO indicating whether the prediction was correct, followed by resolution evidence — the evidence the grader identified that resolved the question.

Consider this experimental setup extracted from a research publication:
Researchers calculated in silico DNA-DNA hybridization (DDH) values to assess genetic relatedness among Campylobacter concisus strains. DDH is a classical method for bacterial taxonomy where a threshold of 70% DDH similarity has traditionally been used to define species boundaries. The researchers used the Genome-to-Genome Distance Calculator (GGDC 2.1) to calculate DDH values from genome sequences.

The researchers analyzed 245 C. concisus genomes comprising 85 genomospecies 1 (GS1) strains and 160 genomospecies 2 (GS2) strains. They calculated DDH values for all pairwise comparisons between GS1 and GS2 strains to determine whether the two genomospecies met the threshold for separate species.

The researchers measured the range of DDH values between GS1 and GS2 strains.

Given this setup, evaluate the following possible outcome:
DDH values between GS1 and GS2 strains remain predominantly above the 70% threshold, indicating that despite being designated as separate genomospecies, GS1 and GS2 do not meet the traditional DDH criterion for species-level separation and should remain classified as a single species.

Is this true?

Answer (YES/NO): NO